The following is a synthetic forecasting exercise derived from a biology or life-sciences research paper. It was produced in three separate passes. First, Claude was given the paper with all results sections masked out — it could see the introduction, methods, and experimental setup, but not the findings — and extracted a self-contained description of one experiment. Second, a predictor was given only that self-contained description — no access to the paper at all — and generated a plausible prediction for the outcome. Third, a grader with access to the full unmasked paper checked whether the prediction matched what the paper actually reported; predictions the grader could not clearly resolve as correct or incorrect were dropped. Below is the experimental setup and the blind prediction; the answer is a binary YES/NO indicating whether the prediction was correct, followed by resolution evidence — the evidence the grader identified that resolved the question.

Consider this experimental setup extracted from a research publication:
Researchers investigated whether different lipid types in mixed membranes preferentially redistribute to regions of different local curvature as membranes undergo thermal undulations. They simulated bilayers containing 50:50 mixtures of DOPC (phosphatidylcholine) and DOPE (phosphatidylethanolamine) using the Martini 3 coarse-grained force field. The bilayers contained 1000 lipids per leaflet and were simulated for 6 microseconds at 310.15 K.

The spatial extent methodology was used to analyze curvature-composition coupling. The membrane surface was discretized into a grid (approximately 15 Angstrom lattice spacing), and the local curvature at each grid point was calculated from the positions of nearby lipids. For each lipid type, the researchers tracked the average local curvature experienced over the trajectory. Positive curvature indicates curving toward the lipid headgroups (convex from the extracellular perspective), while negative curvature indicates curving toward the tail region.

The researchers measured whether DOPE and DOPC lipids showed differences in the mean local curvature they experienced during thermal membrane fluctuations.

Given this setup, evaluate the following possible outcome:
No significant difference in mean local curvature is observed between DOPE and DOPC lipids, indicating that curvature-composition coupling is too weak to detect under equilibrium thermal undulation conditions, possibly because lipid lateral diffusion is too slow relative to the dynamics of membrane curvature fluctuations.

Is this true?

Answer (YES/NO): NO